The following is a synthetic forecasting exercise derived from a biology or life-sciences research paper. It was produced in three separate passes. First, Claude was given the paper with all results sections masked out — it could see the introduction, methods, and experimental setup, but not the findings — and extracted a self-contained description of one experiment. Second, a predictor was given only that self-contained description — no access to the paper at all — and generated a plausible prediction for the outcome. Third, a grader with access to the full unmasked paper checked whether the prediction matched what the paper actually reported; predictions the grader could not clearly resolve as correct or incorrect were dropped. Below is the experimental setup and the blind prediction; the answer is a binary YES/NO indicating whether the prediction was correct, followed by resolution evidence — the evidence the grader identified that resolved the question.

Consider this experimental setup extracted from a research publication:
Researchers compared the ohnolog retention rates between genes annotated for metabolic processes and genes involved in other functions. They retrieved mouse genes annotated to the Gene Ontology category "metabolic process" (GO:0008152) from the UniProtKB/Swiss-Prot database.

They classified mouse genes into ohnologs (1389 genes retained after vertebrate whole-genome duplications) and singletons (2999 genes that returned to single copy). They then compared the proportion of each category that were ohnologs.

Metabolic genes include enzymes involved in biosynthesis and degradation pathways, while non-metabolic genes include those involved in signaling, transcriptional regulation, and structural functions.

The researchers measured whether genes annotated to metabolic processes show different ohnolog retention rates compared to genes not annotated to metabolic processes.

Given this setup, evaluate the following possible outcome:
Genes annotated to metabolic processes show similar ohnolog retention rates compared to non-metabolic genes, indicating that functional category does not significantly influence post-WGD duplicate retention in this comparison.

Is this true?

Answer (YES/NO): NO